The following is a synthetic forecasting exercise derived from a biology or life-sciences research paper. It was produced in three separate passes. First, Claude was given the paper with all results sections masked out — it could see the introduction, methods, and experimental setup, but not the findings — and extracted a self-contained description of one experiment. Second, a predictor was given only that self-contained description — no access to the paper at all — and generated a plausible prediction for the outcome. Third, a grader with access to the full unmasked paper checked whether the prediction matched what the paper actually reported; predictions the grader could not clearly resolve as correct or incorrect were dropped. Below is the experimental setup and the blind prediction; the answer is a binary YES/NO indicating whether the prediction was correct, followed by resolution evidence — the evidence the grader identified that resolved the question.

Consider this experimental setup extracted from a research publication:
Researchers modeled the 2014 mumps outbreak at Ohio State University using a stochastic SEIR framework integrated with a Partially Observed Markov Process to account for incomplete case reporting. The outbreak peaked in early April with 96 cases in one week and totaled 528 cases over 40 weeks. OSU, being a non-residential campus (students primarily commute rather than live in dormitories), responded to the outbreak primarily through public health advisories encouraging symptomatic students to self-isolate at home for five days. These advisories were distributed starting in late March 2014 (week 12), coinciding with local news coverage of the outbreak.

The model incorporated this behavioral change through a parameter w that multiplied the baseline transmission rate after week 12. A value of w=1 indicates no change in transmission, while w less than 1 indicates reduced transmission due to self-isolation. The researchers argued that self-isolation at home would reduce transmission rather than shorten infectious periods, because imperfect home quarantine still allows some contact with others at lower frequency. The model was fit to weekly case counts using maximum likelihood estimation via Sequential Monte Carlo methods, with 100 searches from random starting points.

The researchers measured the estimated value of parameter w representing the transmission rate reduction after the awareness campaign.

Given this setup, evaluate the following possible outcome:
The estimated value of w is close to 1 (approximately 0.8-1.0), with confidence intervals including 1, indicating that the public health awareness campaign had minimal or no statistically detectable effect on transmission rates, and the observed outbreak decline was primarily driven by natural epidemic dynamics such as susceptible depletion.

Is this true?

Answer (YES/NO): NO